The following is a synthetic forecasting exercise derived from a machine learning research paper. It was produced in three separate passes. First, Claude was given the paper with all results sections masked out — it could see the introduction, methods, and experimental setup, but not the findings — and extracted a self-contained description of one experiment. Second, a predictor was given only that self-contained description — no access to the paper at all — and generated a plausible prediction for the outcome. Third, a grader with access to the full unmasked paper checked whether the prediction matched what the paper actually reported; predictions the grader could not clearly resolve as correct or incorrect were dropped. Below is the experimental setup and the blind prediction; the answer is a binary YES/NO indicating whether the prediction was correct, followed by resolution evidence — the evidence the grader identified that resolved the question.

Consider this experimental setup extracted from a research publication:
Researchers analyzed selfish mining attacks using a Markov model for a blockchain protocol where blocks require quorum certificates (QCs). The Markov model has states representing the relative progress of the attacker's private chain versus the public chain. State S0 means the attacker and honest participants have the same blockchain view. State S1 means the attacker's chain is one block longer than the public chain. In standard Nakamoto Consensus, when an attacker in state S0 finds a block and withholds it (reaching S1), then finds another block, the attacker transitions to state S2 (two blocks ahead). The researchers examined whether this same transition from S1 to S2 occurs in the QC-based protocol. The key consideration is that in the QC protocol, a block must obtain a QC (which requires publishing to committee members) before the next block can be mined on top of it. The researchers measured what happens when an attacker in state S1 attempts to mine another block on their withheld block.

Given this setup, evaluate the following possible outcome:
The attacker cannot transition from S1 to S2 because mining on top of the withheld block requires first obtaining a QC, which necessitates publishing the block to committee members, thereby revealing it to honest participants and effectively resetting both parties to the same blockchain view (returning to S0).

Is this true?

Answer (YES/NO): NO